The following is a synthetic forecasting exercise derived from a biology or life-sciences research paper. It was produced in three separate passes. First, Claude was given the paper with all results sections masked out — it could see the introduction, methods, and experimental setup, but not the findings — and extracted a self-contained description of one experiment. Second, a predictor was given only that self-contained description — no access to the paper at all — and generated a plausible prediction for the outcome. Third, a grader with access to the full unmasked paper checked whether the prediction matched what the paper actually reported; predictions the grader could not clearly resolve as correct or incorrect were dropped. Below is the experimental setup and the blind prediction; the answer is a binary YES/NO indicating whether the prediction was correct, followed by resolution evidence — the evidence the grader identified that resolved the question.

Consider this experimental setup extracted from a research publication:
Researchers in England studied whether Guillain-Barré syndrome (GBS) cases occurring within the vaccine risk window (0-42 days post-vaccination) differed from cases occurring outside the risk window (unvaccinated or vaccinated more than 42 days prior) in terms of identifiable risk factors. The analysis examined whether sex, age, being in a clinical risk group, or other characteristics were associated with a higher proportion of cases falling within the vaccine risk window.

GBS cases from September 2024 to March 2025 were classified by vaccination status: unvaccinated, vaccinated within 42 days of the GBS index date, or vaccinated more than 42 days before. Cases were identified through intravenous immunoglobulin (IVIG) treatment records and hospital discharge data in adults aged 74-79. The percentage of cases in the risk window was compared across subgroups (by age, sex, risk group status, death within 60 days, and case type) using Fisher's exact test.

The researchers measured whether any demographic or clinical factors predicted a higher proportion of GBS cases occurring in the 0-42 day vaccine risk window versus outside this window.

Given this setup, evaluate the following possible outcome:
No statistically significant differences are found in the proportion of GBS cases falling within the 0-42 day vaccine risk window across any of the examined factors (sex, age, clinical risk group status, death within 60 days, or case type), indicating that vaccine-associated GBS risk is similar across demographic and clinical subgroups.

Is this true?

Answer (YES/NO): NO